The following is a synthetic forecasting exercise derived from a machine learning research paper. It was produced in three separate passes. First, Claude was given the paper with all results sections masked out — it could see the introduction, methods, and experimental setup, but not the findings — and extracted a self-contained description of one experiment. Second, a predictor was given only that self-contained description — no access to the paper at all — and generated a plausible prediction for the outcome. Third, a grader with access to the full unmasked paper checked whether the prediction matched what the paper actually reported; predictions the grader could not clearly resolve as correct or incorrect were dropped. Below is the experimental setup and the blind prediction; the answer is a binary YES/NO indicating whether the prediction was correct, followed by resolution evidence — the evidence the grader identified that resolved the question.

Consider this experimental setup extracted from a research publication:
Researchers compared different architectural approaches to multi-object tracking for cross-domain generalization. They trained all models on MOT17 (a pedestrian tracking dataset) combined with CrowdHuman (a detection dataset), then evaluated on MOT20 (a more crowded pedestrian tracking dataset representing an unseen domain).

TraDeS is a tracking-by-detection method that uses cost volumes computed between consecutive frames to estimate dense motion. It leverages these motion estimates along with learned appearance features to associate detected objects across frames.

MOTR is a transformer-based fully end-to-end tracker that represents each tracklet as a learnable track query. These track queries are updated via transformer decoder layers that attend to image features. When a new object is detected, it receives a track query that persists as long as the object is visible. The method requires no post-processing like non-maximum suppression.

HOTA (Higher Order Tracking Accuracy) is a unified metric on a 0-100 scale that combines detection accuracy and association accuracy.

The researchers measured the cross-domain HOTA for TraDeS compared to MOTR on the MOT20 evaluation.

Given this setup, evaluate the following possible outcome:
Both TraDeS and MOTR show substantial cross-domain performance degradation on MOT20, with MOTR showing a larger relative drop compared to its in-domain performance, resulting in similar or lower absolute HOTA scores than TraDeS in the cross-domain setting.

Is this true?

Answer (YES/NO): NO